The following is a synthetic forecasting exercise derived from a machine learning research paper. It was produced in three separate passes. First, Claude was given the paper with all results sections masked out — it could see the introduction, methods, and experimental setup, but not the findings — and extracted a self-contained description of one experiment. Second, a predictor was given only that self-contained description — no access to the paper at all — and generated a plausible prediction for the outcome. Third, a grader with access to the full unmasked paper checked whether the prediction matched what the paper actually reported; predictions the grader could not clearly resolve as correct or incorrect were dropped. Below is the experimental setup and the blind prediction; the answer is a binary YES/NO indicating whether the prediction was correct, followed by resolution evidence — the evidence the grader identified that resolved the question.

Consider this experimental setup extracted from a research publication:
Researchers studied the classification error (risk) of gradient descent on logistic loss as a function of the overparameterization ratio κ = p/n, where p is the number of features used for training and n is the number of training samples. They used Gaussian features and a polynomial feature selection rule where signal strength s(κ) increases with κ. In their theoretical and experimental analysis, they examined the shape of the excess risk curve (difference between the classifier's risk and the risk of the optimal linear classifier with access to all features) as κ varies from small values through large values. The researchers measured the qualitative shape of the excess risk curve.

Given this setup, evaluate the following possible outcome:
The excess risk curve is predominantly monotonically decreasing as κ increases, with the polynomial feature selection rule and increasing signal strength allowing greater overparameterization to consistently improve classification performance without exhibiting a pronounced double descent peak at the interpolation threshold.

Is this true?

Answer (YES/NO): NO